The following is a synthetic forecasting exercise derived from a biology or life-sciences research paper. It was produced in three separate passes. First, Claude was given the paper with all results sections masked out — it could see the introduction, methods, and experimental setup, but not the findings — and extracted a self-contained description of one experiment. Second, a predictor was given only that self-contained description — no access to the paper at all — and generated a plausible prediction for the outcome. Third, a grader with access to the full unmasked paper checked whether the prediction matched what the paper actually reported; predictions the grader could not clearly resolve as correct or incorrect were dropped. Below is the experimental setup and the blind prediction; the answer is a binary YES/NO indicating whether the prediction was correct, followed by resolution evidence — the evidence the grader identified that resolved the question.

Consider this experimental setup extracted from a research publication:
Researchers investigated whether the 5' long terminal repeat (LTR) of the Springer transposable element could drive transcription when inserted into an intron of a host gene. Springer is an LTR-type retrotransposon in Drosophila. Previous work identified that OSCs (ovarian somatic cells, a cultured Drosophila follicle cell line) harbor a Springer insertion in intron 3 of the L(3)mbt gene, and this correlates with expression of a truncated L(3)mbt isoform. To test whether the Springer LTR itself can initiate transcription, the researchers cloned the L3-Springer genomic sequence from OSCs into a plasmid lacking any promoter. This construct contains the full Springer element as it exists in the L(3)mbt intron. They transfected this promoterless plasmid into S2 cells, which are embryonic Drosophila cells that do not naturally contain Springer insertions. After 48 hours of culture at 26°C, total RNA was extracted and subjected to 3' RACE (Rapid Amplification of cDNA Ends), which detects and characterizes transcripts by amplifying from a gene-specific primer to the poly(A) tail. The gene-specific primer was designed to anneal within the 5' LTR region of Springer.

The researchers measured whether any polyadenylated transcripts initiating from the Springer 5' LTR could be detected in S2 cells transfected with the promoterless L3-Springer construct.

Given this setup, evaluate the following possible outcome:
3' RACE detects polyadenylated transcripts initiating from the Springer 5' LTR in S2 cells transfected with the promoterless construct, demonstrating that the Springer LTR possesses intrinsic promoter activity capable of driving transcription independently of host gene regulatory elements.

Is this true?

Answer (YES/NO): YES